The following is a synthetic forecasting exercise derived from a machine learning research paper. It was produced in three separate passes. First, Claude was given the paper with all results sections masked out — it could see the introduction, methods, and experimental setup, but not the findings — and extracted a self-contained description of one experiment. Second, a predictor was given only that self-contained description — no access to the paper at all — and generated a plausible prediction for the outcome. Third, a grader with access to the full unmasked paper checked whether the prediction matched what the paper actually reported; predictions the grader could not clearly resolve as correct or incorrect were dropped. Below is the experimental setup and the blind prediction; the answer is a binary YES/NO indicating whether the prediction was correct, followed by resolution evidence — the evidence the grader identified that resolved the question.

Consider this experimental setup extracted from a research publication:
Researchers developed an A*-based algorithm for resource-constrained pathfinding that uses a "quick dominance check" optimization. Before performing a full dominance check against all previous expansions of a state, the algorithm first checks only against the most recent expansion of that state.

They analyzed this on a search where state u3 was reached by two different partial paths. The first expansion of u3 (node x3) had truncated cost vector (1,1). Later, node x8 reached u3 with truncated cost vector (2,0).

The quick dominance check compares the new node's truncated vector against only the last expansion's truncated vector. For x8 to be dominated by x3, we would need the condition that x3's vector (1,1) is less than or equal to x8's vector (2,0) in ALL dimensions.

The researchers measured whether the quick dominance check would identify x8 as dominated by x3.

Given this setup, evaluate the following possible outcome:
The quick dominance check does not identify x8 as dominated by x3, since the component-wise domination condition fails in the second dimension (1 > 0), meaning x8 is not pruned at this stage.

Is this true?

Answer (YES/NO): YES